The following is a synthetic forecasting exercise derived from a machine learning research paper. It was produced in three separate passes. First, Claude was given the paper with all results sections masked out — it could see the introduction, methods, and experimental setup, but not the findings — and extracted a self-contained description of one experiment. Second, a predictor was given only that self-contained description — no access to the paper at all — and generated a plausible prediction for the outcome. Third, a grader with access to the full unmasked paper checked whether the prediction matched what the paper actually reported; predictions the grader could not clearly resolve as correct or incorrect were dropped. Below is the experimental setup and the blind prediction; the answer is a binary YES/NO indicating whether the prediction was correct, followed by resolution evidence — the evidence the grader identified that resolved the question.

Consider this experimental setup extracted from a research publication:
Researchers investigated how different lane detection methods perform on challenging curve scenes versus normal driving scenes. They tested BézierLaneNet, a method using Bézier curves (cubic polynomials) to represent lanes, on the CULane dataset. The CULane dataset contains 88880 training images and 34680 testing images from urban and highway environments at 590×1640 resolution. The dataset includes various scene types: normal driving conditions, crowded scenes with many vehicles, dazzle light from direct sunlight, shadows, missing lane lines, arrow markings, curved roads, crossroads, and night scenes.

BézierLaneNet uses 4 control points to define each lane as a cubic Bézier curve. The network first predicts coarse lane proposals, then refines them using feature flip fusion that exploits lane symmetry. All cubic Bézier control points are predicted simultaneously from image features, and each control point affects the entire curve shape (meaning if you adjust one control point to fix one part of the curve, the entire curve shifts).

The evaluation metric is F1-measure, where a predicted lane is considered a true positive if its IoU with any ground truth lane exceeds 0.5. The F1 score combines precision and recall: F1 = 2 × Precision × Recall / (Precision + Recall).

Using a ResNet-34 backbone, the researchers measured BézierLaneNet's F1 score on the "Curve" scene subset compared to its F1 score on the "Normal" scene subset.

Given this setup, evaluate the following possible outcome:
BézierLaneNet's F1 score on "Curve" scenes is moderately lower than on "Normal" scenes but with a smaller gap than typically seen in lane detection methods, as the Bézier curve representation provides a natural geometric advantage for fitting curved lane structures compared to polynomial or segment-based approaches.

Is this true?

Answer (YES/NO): NO